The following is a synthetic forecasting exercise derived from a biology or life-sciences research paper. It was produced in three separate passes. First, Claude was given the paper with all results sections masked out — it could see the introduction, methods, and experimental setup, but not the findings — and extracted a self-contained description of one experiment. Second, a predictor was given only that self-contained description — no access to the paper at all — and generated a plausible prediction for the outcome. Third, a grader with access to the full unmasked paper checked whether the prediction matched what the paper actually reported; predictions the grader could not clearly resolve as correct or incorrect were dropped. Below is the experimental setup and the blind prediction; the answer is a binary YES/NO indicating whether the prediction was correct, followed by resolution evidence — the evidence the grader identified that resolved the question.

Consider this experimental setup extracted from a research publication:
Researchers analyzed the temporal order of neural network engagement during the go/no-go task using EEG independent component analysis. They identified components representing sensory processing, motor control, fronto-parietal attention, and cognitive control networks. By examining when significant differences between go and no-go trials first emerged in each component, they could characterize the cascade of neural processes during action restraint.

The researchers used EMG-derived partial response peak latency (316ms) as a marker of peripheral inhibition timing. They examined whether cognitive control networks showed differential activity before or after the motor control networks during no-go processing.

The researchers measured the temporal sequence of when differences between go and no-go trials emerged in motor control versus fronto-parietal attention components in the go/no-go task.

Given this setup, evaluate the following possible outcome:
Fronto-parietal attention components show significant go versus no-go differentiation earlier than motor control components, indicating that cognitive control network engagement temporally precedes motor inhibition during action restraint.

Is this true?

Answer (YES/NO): YES